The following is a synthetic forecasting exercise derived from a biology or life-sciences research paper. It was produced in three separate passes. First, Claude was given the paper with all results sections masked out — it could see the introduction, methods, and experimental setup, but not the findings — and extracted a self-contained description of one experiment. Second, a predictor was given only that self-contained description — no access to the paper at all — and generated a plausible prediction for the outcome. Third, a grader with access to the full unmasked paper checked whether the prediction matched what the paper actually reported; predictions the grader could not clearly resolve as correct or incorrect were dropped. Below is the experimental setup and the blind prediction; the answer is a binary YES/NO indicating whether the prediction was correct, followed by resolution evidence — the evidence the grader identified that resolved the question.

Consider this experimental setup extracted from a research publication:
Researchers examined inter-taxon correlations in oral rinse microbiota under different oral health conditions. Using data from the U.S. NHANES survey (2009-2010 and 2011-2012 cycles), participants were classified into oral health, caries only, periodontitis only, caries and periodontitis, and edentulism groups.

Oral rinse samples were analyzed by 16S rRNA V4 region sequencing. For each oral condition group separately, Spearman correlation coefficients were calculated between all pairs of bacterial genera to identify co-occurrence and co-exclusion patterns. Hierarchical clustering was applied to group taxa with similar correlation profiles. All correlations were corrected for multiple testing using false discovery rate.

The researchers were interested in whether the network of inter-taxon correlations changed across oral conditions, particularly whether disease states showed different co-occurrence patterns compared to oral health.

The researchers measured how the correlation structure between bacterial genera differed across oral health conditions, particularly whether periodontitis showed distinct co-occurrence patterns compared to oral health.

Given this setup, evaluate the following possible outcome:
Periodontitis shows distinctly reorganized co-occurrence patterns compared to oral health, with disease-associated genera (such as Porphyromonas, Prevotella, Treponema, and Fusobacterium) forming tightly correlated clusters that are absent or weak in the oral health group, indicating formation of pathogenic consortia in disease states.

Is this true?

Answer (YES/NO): NO